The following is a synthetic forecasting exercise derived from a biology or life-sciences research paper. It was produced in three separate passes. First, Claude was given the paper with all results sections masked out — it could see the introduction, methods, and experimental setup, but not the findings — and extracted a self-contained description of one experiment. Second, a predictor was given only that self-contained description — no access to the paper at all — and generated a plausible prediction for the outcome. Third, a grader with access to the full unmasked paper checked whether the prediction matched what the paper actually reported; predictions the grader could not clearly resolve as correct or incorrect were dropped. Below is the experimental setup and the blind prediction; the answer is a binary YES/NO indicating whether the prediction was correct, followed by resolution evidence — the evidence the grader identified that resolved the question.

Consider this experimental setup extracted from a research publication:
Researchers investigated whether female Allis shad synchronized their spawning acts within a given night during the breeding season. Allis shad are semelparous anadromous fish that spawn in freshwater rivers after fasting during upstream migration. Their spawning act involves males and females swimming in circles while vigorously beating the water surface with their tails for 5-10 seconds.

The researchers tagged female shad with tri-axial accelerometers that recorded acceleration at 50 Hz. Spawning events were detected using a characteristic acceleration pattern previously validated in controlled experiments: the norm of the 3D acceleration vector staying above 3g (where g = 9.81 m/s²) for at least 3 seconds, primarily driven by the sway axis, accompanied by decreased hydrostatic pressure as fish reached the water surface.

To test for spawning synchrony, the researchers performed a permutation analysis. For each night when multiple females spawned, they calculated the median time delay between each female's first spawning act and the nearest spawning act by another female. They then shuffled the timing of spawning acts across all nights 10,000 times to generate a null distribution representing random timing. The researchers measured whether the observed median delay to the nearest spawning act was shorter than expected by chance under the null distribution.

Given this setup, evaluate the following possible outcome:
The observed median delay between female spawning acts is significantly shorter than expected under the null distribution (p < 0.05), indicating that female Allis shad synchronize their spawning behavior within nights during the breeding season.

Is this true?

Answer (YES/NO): YES